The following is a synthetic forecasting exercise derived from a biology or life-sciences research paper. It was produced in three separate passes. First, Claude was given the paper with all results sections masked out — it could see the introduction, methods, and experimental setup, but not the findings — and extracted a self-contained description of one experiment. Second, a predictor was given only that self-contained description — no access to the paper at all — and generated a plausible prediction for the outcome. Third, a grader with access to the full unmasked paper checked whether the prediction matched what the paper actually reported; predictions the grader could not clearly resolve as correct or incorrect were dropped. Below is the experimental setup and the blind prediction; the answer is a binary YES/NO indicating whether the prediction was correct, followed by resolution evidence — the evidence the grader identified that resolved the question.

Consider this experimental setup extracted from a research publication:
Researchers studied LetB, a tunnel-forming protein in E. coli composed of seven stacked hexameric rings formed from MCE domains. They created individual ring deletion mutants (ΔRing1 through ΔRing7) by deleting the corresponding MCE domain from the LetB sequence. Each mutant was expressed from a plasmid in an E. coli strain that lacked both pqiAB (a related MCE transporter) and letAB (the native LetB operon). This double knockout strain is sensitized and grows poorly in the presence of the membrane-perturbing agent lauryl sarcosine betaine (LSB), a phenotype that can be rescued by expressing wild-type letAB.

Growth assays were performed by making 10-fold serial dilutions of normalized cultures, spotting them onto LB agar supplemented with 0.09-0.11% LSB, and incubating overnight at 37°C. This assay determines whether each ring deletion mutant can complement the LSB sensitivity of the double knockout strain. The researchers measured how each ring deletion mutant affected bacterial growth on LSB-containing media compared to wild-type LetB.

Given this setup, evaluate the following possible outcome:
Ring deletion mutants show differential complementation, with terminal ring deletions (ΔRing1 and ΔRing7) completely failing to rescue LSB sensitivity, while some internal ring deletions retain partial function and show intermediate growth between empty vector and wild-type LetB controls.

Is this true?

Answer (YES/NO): NO